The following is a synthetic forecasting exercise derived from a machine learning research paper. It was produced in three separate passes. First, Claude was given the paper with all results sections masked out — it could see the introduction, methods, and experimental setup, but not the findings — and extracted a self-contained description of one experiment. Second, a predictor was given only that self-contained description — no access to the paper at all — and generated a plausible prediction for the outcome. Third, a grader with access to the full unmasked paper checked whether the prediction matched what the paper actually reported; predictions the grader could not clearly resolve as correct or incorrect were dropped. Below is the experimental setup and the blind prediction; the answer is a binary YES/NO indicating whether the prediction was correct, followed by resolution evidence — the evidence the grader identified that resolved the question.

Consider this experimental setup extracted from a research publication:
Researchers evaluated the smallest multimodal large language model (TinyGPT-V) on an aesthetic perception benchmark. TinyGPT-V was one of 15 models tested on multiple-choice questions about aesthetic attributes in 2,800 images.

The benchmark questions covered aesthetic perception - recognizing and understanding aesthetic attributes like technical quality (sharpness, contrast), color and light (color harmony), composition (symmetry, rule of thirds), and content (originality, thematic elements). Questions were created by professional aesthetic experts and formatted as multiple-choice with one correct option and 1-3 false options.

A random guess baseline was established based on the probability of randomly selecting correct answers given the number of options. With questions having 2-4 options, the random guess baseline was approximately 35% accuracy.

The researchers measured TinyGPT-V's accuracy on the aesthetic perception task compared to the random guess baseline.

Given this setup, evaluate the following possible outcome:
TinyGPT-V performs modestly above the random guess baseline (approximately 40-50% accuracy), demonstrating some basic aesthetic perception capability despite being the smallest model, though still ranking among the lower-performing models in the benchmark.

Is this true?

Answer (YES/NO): NO